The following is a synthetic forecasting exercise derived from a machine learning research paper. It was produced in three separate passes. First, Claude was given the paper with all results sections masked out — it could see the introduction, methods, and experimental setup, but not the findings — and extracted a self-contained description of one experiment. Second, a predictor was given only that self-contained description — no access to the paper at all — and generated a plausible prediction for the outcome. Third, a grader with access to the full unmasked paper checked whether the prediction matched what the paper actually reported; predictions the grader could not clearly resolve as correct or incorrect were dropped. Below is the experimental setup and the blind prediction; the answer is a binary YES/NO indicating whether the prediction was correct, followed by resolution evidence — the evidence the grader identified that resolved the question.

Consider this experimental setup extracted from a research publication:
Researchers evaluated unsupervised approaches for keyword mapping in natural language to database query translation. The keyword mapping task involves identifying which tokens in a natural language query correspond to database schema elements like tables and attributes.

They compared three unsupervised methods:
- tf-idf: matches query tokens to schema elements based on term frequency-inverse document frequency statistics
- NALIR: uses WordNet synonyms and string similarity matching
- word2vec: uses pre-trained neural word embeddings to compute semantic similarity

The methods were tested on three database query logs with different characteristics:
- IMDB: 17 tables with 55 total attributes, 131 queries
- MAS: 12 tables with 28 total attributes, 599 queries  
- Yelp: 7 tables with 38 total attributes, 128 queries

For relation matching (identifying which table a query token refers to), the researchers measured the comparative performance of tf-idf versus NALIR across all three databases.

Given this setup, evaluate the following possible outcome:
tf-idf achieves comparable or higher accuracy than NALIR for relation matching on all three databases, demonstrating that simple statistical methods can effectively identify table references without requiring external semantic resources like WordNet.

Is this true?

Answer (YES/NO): YES